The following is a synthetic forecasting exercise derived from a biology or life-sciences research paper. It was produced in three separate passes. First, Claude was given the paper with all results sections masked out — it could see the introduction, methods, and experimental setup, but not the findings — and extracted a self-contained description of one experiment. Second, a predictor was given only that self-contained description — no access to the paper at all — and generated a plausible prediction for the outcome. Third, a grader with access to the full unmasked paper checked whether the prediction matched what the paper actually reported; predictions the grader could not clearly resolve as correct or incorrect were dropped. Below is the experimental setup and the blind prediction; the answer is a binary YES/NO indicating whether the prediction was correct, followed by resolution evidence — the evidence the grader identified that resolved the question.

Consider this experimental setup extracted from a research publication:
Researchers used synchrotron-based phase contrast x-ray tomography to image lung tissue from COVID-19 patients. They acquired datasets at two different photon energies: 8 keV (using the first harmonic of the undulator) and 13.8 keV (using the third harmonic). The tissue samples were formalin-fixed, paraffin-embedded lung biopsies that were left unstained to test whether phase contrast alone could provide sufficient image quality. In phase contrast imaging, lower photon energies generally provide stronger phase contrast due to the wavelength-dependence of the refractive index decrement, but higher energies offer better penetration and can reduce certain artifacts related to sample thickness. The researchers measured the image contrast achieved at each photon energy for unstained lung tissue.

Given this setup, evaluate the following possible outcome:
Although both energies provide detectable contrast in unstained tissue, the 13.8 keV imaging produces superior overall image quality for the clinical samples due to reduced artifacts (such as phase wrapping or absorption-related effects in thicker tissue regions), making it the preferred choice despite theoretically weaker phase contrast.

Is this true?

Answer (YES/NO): NO